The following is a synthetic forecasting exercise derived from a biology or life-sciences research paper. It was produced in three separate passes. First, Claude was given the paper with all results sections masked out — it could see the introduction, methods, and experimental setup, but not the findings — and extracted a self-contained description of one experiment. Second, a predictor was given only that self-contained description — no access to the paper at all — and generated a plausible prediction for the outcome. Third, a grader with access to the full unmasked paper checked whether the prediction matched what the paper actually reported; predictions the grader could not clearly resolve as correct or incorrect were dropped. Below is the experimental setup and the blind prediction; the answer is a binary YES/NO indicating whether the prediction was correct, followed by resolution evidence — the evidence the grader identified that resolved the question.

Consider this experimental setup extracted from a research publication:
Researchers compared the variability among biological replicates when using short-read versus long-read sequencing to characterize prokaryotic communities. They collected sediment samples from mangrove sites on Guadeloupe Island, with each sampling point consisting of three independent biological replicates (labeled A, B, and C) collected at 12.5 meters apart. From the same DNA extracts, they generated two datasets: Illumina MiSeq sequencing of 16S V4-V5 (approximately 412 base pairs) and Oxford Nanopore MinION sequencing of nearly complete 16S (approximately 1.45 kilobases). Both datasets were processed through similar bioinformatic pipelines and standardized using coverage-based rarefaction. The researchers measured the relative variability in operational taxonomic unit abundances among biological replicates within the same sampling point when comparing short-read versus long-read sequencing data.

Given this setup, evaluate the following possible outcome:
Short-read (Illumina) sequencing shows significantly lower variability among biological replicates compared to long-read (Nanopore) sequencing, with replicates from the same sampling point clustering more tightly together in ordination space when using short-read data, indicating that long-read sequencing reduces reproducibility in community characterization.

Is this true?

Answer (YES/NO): NO